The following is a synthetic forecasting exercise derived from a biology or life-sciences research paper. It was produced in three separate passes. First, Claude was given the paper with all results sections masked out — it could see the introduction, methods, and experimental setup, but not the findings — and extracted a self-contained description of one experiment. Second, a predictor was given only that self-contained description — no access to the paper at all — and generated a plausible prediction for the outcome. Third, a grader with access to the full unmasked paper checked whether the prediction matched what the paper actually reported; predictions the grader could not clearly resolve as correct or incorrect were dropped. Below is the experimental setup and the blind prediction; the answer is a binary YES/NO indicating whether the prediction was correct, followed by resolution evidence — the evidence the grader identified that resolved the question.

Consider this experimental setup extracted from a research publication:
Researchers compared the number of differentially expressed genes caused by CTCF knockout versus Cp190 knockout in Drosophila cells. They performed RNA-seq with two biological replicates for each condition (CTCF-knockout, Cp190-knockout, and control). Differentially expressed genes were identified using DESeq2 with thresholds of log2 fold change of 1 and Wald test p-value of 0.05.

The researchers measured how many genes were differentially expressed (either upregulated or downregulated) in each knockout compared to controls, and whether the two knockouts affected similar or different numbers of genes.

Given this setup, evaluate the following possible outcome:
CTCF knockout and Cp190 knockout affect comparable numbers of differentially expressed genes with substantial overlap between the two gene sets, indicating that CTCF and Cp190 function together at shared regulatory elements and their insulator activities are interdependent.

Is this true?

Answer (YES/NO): NO